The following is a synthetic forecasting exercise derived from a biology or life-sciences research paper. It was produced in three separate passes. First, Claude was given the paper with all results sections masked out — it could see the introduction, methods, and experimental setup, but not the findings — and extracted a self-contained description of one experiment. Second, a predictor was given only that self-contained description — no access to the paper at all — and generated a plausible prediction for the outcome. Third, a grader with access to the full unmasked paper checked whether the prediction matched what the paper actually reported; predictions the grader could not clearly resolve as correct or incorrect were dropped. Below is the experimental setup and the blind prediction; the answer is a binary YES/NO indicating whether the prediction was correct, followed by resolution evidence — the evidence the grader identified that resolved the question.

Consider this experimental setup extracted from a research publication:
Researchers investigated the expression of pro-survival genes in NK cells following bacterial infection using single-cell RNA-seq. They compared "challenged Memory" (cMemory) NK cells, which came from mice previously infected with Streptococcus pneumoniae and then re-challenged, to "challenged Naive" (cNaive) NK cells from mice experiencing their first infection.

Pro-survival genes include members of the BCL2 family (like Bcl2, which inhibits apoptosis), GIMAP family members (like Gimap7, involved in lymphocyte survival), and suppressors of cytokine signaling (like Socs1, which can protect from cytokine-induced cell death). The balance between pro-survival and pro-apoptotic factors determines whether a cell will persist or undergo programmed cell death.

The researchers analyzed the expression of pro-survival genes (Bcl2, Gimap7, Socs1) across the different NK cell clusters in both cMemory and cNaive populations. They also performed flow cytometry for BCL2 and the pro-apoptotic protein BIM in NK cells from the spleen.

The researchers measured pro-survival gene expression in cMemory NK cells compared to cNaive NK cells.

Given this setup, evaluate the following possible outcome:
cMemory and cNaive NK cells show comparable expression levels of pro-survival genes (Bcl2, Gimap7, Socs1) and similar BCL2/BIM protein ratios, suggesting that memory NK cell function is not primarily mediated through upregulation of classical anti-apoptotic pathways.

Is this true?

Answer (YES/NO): NO